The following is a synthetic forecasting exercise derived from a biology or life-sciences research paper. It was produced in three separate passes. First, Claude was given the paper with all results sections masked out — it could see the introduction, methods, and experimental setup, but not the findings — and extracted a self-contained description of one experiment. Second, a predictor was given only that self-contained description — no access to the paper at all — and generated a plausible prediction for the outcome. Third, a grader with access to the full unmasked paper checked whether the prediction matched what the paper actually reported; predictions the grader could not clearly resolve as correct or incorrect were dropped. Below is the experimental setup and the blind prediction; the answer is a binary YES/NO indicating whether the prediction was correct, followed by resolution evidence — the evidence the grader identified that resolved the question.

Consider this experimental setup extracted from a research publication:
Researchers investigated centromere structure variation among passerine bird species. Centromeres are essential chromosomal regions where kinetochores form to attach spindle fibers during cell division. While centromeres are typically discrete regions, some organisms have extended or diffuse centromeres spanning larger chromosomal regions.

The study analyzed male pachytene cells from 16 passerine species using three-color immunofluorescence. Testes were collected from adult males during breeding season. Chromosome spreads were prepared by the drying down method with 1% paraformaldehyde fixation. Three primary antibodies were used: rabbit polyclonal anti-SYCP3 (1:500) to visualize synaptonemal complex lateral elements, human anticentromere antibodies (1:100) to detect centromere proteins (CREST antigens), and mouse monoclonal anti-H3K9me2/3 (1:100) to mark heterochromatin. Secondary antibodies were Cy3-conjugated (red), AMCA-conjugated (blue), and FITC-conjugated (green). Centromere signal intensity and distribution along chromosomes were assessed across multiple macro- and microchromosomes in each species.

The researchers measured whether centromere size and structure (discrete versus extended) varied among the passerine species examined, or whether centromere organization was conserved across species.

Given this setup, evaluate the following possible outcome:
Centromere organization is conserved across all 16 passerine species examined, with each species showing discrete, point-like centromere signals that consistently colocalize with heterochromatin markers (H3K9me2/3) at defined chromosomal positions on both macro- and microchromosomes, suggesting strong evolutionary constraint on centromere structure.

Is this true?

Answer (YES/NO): NO